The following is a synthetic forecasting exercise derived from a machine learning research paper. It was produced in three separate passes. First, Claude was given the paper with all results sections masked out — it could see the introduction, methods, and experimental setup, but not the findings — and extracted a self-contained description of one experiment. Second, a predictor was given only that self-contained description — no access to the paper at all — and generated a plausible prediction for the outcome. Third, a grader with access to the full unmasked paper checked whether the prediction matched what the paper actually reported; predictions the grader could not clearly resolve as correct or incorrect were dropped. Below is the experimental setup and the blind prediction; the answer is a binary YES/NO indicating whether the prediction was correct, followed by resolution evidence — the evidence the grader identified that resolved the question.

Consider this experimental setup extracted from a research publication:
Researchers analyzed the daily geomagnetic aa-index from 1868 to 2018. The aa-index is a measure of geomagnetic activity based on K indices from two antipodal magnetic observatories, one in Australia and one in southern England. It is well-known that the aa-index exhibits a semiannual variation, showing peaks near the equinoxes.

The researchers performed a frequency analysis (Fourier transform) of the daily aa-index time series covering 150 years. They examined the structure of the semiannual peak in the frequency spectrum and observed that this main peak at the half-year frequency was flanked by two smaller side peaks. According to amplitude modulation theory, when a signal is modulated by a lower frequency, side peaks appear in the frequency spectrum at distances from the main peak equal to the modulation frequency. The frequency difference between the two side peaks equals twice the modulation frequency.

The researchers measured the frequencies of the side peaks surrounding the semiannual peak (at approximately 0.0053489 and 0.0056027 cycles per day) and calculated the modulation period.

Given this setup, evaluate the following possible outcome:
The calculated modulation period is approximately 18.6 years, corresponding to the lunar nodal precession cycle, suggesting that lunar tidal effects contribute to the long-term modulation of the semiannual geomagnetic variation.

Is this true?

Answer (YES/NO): NO